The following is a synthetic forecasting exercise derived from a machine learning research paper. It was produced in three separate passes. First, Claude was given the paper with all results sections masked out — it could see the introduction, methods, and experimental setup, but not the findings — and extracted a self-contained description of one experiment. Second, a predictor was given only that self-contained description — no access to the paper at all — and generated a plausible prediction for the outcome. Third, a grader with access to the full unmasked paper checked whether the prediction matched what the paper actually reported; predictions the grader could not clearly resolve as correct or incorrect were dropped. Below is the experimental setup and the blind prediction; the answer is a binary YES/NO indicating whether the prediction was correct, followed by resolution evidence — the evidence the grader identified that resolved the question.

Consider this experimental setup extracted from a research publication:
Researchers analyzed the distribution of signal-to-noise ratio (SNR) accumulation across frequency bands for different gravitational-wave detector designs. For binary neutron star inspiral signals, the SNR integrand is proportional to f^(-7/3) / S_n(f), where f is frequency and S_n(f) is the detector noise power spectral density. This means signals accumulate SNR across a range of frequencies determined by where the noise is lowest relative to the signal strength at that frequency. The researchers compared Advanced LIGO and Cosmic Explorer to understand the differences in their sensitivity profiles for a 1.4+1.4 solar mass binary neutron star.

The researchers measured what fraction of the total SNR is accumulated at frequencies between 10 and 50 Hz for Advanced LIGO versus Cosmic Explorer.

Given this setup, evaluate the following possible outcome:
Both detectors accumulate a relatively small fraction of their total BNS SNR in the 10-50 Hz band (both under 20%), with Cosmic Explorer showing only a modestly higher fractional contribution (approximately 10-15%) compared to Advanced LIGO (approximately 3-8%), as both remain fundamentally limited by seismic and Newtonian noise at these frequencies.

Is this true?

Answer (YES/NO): NO